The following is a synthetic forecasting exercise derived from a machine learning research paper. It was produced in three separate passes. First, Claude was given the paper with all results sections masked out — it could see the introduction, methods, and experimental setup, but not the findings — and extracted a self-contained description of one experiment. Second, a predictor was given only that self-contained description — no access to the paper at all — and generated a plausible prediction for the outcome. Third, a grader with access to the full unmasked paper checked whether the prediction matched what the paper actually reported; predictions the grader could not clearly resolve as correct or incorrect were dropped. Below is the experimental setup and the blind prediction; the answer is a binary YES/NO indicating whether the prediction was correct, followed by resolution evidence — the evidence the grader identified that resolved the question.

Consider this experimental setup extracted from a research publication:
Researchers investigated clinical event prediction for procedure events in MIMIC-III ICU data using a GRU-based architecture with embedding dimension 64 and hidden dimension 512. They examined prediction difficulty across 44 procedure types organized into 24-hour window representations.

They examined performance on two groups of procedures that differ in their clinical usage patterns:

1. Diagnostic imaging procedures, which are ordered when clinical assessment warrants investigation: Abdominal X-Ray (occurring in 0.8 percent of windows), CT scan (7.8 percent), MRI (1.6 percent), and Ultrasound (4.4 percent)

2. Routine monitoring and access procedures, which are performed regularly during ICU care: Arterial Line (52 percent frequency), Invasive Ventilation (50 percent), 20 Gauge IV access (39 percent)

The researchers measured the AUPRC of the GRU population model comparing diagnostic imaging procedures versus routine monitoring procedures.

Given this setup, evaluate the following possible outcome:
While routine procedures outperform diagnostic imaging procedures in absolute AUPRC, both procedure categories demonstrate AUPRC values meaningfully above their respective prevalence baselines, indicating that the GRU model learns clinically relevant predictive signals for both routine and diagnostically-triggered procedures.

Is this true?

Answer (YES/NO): YES